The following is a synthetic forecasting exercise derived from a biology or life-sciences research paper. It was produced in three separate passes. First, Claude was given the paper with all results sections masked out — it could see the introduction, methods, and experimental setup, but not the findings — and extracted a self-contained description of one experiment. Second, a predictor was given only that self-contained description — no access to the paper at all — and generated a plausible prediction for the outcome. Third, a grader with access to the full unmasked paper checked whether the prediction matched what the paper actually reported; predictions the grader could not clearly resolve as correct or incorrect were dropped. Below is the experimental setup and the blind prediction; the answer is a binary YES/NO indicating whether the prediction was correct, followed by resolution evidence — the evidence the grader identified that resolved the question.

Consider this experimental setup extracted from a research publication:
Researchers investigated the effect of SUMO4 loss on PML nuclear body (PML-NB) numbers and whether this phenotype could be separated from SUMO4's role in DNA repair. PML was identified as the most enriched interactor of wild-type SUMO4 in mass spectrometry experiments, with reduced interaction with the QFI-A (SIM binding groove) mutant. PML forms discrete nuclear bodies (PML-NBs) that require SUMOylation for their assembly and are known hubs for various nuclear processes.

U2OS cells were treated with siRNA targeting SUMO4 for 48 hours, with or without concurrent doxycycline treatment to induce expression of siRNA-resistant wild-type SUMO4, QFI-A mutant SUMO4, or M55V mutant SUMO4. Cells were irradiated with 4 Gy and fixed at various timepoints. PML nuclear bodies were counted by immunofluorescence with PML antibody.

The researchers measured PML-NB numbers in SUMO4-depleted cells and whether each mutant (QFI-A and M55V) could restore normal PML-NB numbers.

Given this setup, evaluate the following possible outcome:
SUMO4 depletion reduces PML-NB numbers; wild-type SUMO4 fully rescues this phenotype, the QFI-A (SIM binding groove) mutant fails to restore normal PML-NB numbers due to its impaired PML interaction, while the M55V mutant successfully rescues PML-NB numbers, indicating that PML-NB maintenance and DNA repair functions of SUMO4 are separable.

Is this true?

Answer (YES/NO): NO